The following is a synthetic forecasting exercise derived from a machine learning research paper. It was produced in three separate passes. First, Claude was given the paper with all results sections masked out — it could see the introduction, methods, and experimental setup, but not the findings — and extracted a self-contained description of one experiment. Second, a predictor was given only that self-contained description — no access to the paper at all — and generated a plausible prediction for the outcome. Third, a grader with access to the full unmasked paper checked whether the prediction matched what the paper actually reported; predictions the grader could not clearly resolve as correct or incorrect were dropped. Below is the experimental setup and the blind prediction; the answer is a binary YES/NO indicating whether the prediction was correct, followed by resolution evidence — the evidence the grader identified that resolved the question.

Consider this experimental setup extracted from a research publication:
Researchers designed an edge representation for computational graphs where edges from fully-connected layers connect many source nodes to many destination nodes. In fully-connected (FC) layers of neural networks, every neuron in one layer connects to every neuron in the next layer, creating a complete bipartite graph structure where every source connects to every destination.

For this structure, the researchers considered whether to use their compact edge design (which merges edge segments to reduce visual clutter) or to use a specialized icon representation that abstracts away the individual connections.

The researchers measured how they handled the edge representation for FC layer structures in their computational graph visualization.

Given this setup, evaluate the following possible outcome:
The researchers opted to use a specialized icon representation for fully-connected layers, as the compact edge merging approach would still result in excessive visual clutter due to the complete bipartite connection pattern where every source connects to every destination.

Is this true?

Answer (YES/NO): YES